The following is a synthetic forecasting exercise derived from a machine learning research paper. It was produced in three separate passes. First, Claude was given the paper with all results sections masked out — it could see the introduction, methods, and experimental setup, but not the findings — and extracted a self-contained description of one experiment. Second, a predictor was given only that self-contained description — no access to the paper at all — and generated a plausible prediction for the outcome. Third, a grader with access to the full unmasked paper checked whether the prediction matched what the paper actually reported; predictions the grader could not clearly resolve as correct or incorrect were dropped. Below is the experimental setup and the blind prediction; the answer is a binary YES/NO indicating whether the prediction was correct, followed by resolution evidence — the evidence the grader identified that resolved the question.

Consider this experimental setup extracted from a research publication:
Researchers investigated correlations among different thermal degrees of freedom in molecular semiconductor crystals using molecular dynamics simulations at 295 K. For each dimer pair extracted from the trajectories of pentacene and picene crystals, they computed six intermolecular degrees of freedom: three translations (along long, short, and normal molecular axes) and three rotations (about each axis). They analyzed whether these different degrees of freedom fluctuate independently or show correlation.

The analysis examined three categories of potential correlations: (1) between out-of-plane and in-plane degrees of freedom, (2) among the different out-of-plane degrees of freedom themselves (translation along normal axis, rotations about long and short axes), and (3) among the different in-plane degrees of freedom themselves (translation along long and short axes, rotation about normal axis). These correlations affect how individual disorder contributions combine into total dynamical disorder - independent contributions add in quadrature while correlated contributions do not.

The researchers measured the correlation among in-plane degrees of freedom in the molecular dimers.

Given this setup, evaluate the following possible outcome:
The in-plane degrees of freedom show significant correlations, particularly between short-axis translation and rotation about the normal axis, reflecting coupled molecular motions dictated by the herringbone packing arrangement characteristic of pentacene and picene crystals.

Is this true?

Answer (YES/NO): NO